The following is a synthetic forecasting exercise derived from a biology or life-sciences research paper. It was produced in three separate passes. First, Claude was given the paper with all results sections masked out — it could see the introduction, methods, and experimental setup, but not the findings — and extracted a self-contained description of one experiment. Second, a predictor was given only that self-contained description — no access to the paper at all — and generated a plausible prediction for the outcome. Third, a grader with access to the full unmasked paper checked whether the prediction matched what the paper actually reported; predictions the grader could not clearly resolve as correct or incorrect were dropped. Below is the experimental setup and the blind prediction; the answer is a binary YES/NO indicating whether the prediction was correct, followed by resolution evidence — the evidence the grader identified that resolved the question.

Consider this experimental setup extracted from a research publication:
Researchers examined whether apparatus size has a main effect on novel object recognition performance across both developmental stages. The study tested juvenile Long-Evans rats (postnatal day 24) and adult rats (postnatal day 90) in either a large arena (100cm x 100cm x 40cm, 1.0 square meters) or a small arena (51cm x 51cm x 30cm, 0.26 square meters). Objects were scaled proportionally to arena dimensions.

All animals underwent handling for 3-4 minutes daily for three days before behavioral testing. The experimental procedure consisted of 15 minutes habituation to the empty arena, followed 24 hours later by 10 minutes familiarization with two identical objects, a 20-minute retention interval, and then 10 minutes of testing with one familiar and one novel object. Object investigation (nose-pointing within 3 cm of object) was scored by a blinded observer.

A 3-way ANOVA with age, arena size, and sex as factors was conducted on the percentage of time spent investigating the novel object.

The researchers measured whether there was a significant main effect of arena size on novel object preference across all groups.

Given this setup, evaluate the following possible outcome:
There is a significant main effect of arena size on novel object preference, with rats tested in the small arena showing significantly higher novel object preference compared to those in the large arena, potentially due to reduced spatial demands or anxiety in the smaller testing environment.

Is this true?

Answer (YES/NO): NO